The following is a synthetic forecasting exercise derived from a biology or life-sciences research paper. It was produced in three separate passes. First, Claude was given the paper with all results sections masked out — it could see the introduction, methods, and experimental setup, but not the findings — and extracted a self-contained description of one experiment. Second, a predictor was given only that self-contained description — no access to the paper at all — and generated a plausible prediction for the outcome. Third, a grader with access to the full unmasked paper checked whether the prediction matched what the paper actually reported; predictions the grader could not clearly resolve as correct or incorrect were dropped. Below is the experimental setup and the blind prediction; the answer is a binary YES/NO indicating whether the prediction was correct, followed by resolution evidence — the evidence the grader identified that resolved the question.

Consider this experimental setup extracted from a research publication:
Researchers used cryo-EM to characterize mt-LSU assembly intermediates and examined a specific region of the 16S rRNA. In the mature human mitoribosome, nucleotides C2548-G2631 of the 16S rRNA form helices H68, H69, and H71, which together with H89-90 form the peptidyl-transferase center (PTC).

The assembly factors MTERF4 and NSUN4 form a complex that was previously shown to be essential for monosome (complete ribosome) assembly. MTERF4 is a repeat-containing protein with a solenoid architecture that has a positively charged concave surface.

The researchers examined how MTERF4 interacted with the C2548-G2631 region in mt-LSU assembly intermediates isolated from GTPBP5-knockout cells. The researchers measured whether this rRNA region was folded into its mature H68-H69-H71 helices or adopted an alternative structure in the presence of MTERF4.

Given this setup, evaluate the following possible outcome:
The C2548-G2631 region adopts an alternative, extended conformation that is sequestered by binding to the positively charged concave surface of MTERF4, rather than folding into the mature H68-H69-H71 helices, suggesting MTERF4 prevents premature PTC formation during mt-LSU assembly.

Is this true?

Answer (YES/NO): NO